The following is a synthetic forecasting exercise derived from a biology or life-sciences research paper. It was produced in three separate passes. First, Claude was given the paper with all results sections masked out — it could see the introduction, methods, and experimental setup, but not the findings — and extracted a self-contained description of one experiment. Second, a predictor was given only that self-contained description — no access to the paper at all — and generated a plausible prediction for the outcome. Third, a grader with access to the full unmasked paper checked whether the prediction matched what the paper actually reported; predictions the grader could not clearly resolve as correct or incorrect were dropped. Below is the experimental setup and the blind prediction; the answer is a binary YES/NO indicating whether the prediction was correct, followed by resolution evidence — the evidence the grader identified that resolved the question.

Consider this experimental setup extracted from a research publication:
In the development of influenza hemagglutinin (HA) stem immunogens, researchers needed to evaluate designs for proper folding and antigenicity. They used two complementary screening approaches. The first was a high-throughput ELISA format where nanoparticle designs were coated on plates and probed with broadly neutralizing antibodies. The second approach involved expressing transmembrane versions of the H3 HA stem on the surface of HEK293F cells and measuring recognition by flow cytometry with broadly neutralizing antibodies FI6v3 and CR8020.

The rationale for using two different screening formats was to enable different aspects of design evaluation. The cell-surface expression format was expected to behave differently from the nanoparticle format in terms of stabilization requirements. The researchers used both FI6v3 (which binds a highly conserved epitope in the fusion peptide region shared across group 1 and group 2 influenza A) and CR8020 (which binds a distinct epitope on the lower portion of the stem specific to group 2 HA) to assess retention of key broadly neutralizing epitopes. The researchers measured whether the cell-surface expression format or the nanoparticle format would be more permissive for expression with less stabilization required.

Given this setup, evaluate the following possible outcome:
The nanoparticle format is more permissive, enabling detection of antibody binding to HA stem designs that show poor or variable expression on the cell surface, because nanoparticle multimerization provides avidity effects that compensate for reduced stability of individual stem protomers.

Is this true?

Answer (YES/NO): NO